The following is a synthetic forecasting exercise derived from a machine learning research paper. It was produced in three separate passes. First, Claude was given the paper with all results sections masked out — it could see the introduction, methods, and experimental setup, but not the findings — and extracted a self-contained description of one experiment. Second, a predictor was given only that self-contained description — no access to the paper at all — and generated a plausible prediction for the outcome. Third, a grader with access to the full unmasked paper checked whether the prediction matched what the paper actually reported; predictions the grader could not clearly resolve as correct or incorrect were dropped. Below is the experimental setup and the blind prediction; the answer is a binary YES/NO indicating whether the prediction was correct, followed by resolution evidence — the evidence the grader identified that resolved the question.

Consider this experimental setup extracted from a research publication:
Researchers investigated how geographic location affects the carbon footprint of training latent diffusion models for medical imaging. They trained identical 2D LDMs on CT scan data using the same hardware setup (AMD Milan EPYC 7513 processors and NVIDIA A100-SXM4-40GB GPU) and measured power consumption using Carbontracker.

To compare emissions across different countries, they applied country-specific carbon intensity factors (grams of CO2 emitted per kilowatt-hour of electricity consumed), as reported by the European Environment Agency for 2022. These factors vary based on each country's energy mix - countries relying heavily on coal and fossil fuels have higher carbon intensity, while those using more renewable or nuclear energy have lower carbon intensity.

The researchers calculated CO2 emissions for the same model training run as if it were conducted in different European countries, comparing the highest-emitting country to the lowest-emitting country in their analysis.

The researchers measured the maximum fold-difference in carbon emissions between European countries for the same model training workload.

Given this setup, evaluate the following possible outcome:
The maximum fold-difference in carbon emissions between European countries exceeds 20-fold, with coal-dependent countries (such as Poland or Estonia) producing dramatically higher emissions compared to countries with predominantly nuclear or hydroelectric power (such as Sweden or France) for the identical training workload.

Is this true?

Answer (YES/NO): YES